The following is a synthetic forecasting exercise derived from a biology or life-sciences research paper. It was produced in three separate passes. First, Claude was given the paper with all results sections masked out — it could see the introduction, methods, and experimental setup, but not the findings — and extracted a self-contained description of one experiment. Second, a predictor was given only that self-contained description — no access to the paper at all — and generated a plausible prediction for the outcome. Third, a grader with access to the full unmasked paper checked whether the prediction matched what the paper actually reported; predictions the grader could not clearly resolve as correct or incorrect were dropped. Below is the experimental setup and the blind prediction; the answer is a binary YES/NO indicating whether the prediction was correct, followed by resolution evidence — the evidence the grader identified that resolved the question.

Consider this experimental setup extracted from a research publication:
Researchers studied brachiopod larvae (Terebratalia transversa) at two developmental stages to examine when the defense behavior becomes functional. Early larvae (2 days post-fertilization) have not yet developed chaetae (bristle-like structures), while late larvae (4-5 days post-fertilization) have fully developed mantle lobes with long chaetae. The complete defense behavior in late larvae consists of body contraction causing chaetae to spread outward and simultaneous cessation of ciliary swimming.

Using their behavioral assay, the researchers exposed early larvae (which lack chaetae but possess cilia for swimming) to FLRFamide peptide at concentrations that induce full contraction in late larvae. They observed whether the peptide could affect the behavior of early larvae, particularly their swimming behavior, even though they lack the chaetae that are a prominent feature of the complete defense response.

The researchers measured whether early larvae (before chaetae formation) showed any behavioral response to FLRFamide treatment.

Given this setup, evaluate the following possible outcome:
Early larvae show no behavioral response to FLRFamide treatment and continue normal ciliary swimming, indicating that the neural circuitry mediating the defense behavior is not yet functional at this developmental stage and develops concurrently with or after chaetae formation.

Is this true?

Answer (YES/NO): NO